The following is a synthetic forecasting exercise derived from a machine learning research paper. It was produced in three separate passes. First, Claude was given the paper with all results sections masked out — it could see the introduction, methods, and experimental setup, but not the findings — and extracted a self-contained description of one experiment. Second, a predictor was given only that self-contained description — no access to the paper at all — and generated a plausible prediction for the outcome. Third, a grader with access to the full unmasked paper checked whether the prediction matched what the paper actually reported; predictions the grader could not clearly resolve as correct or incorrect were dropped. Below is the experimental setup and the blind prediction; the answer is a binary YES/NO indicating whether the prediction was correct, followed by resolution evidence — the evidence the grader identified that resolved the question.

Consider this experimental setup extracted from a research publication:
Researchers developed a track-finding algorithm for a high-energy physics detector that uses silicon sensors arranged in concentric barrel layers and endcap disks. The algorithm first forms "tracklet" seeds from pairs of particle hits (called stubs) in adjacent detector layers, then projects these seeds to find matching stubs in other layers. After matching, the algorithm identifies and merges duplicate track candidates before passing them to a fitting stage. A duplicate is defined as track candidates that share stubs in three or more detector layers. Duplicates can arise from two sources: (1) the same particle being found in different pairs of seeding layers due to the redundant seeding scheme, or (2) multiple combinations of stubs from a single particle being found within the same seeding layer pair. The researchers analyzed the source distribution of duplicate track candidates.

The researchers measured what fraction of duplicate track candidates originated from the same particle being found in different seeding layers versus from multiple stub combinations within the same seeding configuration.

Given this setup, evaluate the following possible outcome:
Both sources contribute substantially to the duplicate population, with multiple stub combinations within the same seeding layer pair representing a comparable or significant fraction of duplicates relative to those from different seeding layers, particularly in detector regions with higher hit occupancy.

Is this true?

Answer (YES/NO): NO